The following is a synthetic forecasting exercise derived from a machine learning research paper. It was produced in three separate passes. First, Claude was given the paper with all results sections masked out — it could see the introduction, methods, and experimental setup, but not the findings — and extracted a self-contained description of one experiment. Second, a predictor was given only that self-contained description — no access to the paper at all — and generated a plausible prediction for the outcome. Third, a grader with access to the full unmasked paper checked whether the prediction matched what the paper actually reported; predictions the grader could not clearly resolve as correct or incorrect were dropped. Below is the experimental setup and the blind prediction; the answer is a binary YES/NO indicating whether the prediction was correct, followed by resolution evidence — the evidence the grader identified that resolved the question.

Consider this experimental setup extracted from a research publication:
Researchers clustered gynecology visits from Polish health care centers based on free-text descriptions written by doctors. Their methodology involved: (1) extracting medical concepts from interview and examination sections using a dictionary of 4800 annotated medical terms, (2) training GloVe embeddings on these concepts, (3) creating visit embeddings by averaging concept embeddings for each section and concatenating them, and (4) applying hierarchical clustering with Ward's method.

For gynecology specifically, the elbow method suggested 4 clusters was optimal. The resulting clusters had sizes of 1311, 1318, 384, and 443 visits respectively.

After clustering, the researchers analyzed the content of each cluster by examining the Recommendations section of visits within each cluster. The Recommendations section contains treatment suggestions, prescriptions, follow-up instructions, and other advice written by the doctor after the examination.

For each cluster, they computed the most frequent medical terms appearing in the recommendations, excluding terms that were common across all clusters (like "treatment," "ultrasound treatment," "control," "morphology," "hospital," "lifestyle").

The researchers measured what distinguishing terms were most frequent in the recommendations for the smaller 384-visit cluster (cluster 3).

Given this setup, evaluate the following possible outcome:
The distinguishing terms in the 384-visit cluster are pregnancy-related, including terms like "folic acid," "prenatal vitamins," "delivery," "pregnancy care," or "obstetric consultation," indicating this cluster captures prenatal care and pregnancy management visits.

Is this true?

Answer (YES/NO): YES